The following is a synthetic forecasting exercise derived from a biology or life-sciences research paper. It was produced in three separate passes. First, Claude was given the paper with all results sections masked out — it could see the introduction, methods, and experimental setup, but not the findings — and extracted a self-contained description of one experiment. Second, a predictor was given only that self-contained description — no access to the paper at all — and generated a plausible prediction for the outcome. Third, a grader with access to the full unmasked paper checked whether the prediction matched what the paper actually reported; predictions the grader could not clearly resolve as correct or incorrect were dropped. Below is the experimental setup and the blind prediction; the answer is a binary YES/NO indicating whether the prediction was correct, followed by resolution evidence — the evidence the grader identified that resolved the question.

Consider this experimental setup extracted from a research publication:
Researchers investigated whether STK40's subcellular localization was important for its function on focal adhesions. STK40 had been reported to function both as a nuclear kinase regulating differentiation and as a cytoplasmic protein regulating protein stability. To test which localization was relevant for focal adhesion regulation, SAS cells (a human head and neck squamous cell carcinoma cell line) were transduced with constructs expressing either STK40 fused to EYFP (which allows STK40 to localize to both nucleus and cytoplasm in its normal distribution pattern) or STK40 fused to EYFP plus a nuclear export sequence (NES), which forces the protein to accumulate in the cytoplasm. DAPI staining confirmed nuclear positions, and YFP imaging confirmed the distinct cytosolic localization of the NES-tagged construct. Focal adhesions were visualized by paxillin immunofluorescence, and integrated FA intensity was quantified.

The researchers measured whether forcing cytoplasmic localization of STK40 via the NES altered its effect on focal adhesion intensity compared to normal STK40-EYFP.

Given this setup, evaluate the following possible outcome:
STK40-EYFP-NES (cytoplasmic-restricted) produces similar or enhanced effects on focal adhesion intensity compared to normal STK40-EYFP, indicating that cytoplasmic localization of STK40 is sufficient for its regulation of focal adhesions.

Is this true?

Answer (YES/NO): YES